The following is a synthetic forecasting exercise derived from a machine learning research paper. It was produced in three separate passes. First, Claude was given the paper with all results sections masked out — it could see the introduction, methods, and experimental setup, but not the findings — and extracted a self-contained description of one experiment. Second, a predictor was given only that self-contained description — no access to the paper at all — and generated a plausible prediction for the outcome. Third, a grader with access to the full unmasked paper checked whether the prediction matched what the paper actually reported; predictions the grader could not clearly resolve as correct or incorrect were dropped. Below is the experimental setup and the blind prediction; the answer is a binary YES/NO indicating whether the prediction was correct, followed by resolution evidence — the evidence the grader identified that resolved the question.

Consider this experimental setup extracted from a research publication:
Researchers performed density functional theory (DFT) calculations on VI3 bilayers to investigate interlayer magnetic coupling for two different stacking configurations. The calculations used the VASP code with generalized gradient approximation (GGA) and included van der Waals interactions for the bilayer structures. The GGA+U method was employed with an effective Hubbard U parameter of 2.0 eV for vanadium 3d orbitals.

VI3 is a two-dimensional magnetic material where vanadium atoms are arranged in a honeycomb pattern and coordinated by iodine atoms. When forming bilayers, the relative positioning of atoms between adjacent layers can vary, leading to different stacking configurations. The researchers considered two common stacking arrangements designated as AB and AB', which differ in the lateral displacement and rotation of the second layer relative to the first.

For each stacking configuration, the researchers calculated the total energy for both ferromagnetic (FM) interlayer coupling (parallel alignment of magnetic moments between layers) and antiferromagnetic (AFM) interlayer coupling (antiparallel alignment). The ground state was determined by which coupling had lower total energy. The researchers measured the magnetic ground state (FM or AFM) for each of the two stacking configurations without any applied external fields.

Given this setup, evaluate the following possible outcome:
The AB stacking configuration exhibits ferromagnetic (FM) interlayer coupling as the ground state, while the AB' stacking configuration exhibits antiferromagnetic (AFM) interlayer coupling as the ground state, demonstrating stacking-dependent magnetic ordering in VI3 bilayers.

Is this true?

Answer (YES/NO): YES